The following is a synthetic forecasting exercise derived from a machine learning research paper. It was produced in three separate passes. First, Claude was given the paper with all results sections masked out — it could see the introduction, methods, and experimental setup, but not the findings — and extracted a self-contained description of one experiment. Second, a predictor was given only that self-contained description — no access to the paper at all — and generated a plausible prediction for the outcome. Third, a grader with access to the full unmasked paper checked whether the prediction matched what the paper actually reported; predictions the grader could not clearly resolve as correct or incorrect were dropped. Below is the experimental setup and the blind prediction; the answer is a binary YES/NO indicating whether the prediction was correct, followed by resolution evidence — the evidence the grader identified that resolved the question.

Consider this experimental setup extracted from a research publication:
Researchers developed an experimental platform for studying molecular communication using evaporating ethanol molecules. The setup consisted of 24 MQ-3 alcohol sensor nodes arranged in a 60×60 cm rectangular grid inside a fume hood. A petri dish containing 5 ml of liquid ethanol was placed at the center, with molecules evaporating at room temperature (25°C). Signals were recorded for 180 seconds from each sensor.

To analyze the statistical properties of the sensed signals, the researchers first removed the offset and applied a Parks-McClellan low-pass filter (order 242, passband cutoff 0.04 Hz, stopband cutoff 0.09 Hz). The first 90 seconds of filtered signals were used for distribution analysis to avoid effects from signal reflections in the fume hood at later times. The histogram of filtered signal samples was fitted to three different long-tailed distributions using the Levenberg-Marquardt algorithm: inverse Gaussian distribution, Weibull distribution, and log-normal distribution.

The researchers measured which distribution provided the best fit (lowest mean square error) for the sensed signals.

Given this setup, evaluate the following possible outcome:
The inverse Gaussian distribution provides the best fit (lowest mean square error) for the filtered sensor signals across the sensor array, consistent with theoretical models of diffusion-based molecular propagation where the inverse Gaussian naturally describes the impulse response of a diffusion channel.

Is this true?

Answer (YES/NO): NO